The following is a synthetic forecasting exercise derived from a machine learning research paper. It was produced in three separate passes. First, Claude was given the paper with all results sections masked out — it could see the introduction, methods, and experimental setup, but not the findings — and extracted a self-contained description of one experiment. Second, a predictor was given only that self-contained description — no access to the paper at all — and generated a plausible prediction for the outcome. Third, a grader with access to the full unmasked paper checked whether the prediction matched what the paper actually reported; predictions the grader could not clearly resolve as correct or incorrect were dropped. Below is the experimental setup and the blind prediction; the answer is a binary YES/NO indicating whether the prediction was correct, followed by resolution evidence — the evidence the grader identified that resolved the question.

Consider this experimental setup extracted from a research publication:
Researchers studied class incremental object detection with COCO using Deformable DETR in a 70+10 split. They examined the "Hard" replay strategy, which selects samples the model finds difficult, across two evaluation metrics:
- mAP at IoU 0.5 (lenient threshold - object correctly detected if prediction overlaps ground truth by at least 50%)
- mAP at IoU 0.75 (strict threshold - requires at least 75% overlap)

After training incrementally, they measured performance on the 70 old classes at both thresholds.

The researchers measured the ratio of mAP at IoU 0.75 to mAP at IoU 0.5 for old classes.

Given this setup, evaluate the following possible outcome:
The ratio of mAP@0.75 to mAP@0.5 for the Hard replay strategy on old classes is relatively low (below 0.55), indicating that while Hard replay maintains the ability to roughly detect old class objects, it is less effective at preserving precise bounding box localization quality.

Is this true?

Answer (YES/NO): YES